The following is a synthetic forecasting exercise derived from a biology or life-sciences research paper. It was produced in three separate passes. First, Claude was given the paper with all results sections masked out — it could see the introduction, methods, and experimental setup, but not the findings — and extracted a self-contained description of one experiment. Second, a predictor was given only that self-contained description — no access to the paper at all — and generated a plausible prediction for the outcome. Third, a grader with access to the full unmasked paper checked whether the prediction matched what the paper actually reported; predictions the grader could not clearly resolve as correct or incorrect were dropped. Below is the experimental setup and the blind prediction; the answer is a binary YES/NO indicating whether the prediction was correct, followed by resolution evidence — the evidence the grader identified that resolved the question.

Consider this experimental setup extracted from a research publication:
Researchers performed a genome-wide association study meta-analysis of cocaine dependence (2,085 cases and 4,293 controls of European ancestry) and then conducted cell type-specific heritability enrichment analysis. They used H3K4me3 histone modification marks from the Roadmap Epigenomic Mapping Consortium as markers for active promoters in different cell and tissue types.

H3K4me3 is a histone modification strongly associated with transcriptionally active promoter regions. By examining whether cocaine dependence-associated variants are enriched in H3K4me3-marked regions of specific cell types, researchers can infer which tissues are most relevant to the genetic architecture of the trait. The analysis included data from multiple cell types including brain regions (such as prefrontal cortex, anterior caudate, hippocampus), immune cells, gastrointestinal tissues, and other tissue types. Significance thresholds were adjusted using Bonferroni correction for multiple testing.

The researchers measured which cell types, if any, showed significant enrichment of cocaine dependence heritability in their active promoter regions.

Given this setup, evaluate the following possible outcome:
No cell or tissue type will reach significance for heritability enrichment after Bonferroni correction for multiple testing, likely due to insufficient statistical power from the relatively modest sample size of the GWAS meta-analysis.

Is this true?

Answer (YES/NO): YES